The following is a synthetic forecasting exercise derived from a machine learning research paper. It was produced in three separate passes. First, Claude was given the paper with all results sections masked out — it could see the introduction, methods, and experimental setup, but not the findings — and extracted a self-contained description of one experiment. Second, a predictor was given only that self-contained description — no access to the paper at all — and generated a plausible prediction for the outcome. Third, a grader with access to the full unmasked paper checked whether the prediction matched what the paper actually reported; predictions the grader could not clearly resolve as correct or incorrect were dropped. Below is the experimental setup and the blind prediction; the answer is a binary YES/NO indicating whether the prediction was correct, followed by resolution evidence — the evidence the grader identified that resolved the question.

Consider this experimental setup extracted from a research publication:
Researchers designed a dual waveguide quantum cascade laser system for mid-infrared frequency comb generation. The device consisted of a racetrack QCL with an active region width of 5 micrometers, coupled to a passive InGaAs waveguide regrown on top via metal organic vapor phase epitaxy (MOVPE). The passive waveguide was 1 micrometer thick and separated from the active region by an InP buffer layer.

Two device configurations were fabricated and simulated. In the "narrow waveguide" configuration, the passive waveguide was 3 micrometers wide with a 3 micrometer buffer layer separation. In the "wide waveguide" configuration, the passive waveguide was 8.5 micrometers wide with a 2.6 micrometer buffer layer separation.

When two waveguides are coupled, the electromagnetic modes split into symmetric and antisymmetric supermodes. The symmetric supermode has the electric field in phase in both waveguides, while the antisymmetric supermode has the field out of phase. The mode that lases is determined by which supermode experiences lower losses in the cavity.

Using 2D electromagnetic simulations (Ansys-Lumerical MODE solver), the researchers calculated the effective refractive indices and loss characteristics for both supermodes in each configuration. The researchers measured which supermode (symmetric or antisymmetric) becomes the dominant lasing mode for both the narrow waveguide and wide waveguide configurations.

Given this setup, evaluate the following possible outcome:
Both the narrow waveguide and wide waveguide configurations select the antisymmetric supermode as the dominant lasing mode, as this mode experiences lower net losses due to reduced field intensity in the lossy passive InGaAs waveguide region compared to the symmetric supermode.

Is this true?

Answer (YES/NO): NO